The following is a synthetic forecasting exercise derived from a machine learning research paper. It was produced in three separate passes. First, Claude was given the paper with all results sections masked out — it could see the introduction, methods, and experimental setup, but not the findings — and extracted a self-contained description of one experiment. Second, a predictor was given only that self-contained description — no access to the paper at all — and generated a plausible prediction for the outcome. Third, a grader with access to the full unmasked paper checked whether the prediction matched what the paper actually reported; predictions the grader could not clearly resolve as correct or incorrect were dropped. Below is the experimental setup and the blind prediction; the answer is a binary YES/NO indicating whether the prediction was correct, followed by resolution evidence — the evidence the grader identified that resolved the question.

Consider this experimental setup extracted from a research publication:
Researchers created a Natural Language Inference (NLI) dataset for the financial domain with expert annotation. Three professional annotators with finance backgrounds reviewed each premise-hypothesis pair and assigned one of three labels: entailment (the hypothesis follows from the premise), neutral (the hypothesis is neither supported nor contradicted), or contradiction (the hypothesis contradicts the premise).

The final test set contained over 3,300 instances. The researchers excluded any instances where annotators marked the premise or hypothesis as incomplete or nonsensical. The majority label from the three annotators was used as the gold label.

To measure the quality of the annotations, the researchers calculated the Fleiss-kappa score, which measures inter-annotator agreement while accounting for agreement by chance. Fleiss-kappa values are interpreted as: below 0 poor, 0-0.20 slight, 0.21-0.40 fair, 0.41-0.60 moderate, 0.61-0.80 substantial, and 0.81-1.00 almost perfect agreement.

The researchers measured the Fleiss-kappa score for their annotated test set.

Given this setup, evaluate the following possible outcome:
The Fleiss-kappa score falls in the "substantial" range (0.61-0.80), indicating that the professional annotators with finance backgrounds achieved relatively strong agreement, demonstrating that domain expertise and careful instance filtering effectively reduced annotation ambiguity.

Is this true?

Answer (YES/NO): NO